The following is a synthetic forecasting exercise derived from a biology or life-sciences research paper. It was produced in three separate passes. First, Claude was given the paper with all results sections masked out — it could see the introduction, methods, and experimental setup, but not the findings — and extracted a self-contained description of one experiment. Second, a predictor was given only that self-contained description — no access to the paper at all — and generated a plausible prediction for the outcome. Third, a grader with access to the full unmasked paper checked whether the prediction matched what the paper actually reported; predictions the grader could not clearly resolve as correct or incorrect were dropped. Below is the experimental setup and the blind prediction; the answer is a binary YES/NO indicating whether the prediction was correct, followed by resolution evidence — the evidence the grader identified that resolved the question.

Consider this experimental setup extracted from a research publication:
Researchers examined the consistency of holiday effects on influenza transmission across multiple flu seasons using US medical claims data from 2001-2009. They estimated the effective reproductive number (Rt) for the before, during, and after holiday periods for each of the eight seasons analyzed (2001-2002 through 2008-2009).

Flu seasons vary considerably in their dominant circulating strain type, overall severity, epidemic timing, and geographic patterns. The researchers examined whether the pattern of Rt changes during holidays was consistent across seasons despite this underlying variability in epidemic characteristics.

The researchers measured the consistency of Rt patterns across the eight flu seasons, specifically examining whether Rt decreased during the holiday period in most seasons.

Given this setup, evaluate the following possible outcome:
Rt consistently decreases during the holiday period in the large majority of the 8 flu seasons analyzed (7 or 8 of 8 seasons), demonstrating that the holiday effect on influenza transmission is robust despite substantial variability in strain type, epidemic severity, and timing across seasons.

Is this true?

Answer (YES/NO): YES